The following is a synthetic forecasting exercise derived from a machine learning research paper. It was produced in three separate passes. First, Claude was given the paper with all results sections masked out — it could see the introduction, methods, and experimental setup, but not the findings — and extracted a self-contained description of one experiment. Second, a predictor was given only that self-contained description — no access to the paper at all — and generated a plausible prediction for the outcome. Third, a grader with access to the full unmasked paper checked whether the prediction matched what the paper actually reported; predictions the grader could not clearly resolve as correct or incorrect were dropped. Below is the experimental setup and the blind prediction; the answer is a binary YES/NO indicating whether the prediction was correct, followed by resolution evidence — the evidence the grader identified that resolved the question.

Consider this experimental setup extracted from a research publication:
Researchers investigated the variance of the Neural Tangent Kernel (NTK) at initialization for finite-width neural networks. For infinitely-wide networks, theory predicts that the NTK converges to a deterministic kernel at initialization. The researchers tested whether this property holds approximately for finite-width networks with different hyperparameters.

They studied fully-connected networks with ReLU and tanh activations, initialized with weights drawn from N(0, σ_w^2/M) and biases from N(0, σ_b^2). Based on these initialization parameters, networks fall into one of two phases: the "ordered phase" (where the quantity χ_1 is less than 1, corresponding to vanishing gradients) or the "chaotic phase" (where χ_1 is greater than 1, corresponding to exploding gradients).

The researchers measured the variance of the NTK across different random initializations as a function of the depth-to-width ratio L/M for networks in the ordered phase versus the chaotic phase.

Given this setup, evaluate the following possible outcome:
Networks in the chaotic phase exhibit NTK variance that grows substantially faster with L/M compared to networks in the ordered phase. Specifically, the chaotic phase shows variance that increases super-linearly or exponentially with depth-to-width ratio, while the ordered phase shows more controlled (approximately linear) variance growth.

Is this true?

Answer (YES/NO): NO